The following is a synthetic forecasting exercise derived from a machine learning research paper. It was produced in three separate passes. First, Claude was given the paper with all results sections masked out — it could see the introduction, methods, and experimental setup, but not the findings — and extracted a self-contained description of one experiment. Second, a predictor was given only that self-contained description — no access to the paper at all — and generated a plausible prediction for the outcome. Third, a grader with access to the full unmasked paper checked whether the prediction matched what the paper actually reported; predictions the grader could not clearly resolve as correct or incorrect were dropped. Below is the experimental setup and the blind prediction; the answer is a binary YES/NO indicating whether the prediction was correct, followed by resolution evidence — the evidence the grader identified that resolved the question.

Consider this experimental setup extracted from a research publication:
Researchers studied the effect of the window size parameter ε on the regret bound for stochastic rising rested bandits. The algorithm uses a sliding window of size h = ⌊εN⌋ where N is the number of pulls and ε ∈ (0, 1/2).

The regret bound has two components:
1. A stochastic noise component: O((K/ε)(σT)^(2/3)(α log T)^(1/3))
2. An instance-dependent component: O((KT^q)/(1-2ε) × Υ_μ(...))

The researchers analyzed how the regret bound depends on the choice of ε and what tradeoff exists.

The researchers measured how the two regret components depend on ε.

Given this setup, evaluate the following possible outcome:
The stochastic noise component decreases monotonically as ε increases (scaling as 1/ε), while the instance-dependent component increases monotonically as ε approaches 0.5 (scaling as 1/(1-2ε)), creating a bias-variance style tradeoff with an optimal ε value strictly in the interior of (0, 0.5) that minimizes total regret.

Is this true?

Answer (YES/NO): YES